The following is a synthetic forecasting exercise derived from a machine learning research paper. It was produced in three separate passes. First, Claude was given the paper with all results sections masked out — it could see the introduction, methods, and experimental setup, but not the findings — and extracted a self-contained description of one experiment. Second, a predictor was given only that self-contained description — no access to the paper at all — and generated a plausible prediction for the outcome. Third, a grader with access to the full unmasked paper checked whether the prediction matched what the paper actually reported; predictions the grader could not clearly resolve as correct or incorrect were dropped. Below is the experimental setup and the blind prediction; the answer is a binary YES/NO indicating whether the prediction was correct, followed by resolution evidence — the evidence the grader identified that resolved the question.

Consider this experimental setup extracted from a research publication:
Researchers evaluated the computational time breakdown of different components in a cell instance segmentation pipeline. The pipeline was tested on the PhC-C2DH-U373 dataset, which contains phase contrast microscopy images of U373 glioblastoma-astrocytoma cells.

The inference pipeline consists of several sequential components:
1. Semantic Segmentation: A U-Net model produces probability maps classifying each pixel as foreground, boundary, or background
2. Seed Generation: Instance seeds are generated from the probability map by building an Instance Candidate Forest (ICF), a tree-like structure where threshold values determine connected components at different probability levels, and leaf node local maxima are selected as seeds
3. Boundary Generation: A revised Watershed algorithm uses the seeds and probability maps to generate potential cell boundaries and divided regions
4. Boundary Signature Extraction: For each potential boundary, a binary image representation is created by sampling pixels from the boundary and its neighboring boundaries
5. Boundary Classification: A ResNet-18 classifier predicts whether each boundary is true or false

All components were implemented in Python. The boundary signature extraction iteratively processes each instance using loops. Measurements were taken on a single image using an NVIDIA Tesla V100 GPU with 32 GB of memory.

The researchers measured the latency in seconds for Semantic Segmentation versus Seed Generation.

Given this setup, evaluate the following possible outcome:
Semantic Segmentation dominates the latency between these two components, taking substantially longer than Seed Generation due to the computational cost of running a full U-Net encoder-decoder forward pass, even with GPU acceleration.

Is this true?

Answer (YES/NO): NO